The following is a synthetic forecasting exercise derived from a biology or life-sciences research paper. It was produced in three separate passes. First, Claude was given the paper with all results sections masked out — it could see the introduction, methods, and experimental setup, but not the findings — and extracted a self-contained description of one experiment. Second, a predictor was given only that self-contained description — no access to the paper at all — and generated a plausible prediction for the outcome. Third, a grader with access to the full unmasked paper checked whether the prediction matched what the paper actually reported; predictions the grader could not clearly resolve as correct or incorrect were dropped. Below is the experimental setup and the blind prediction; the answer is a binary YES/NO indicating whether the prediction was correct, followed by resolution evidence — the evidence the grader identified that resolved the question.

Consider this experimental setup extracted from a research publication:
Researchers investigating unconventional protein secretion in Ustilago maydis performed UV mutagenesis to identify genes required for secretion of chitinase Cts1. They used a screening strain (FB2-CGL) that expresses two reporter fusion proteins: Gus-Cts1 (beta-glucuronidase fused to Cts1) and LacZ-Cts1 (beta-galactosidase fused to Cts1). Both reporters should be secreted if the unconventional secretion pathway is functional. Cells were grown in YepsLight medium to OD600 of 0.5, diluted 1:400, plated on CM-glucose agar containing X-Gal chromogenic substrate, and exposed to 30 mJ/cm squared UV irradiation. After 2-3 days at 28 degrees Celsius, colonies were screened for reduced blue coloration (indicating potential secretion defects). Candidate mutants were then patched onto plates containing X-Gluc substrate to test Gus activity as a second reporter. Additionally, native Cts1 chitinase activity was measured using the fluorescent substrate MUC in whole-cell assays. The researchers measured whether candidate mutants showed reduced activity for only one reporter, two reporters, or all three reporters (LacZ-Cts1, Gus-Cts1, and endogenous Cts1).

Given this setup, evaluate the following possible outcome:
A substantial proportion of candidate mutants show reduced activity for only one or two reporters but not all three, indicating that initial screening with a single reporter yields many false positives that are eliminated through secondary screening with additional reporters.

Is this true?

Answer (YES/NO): YES